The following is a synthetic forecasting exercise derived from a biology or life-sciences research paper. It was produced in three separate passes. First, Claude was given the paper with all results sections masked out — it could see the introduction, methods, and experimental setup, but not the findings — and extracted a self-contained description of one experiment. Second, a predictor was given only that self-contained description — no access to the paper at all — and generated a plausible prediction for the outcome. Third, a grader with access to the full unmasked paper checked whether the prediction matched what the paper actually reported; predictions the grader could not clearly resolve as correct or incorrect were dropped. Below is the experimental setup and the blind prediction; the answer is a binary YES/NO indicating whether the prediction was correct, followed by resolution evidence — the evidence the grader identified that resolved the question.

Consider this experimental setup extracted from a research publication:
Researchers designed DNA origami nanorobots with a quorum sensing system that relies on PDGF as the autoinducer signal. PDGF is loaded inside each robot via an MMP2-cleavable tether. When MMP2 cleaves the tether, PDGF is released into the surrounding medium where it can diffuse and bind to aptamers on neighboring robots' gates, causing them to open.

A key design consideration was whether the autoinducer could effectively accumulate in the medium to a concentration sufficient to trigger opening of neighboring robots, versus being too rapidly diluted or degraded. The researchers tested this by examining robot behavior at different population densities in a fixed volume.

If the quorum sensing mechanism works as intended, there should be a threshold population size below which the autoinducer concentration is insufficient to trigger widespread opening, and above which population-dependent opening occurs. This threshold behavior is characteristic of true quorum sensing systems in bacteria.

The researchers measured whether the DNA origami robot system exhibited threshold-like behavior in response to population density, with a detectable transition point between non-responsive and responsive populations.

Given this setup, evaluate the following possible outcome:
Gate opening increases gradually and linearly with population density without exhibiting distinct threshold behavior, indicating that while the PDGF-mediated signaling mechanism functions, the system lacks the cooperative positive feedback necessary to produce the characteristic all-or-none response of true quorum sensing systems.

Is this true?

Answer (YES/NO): NO